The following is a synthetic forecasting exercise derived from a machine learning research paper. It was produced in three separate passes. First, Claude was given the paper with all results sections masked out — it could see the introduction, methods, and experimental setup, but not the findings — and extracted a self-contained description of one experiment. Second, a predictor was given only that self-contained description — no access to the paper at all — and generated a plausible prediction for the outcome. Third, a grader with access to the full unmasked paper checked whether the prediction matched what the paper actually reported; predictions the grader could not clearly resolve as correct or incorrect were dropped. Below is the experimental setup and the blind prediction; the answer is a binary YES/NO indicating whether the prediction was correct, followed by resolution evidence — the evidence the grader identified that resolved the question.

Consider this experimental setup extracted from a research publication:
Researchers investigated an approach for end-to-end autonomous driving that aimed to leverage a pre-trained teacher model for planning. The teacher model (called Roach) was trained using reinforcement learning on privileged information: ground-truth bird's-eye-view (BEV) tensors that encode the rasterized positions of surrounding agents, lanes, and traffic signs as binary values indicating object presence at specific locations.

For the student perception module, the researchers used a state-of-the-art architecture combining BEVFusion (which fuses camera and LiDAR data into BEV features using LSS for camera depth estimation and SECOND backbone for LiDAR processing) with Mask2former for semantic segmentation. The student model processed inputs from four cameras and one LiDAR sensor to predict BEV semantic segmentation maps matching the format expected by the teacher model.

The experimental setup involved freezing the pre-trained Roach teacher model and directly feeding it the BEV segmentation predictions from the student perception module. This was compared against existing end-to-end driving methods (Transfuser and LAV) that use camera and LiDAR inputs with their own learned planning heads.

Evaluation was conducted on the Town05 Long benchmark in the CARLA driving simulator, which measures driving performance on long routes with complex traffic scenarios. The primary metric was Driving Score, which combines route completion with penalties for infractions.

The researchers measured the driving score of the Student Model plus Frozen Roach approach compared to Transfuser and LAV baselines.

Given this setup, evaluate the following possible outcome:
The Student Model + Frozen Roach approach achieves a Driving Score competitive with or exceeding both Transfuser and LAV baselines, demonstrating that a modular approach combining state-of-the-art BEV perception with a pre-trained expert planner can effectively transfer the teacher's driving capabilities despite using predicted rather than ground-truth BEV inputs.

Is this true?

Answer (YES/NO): NO